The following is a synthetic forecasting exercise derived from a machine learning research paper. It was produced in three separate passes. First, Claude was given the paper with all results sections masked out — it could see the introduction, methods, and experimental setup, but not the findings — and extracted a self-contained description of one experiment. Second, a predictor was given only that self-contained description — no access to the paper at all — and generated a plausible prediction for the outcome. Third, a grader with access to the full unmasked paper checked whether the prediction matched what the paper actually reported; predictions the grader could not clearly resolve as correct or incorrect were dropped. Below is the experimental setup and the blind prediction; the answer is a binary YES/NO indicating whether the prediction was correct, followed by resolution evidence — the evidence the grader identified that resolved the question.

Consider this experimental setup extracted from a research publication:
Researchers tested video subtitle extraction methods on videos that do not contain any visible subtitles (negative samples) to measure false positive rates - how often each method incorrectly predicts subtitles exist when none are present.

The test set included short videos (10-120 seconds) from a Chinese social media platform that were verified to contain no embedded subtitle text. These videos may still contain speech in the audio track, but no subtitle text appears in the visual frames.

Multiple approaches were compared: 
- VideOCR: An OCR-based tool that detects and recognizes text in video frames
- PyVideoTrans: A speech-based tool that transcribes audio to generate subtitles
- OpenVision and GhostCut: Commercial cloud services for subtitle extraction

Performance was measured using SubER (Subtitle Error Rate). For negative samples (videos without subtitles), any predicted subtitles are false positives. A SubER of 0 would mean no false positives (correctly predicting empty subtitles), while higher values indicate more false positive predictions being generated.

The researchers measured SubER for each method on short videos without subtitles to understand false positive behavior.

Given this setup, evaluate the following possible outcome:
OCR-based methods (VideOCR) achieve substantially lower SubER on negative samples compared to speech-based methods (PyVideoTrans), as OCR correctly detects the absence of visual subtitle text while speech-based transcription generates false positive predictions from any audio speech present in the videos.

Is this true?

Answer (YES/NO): YES